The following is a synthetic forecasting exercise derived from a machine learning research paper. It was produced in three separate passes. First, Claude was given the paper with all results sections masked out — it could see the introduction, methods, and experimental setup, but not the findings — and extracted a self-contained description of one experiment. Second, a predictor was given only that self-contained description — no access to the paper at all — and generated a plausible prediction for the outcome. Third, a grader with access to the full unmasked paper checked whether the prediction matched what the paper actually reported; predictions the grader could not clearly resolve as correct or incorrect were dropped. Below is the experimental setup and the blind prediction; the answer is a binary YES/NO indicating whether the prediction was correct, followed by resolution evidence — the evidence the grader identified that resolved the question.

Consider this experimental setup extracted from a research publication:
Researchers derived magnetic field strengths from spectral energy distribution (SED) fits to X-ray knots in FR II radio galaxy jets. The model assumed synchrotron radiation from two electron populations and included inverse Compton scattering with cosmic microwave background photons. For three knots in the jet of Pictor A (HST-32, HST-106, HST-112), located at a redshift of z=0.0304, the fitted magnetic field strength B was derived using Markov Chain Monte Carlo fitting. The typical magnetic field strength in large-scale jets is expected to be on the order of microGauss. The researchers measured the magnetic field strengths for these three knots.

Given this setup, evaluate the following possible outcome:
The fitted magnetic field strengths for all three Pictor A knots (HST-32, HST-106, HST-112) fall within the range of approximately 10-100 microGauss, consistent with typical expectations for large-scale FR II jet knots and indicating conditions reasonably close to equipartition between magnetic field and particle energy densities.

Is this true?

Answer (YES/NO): NO